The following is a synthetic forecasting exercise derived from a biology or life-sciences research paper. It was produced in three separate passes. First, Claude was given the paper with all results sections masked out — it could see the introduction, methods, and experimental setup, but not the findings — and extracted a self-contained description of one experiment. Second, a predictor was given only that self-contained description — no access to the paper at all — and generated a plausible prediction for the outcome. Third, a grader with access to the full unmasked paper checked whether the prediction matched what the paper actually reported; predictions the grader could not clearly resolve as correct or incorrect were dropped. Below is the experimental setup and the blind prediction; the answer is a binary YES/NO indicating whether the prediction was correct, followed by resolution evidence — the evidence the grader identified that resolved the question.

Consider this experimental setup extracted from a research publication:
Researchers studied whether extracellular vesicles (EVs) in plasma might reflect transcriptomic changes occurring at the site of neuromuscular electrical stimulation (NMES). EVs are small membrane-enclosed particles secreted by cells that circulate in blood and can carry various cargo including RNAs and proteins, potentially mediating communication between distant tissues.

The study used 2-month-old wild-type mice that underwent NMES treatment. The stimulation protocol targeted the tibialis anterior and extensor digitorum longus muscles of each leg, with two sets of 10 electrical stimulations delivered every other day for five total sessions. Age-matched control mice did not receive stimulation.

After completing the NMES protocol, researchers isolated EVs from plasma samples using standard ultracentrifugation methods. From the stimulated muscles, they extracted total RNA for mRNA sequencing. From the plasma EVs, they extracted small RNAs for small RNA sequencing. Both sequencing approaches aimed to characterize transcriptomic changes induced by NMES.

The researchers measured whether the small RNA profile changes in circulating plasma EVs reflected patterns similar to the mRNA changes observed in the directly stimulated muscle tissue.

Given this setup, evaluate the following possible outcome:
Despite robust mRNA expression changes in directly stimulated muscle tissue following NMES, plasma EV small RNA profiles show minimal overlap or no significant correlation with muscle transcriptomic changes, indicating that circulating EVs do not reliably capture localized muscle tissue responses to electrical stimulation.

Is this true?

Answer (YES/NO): NO